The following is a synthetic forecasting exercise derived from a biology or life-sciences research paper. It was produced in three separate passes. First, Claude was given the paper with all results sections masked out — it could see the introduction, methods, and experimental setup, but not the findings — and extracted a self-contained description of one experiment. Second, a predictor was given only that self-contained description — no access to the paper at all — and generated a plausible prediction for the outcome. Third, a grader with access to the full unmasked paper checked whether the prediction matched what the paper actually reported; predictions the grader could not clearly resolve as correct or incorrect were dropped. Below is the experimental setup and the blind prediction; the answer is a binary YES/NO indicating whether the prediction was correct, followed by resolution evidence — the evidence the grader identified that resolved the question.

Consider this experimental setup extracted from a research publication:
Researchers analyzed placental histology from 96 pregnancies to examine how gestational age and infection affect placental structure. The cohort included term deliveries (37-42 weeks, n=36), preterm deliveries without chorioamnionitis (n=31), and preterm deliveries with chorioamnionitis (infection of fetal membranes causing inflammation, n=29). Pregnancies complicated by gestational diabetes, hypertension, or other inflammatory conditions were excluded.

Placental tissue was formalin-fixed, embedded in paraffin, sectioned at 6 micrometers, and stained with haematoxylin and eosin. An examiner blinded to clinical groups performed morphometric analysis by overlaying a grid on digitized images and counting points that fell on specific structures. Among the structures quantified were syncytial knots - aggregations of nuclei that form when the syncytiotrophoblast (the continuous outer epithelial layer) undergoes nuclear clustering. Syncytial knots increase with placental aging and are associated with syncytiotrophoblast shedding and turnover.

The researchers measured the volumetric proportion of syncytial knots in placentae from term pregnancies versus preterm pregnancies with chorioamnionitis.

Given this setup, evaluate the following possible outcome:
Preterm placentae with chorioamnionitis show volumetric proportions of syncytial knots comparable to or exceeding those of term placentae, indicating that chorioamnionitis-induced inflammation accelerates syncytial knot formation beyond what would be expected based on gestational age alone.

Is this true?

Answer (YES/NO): YES